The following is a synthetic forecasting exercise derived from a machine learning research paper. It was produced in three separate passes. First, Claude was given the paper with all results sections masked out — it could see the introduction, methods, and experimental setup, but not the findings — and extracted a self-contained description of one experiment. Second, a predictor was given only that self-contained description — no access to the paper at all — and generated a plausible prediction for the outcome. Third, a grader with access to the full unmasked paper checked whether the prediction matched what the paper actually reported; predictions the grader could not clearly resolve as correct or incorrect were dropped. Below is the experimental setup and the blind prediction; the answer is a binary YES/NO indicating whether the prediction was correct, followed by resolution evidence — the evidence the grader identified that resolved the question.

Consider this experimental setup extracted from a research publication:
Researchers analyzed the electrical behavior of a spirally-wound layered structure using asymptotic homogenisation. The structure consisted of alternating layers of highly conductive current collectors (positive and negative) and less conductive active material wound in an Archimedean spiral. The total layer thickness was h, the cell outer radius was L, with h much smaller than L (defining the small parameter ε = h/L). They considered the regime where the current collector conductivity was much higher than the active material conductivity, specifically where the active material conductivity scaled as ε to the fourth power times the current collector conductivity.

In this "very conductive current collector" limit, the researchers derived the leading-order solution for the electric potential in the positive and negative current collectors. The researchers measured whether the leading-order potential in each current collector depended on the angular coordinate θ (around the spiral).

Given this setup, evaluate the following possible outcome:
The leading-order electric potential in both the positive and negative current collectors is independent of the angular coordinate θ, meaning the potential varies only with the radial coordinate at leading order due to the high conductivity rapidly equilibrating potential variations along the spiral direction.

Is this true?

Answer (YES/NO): YES